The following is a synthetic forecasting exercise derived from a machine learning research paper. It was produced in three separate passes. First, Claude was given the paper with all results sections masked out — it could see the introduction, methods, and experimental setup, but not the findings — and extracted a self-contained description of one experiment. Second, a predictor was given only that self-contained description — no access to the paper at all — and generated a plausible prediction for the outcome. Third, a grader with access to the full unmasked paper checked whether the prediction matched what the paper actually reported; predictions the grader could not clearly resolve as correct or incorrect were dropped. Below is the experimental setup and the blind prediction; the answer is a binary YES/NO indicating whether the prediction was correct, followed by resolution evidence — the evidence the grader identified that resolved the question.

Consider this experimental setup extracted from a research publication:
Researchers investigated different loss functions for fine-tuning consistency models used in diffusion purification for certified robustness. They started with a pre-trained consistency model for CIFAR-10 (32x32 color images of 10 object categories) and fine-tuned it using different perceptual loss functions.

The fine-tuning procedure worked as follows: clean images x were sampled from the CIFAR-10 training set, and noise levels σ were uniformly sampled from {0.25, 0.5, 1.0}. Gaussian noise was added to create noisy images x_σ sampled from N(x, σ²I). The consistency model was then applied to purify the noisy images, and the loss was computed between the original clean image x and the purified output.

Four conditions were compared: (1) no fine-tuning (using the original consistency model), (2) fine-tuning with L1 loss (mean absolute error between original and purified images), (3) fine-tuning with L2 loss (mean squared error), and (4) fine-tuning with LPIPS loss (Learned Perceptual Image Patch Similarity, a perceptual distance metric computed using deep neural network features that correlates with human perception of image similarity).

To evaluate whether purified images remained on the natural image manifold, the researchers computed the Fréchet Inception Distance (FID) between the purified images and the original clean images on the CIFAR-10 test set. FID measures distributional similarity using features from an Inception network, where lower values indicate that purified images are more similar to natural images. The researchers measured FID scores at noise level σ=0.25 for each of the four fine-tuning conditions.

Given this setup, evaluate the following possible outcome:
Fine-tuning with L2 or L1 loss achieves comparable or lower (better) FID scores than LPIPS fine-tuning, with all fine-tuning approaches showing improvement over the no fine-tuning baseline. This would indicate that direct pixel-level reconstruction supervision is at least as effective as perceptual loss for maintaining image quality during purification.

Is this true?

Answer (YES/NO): NO